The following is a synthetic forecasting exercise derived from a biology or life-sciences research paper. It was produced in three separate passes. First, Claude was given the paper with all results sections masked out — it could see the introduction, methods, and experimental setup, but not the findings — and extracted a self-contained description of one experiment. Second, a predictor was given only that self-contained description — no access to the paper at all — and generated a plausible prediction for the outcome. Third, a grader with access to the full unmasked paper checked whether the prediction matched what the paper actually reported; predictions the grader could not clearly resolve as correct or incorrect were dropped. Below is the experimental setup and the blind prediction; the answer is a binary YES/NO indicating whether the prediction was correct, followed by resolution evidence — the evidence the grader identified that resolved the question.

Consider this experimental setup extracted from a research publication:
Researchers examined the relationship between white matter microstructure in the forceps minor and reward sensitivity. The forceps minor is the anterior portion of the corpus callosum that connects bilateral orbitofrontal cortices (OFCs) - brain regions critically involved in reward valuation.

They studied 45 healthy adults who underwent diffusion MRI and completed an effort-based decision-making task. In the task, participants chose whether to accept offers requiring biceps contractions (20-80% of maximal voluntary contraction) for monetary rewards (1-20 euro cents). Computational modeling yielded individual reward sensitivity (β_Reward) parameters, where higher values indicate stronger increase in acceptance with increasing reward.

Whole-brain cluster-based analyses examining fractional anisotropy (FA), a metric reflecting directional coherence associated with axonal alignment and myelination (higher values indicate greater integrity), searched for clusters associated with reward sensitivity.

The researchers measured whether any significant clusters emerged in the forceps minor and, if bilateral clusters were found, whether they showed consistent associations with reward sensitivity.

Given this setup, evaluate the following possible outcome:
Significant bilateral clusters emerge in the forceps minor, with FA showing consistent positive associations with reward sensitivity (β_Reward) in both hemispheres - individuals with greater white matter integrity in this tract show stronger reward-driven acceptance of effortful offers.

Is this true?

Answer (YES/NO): YES